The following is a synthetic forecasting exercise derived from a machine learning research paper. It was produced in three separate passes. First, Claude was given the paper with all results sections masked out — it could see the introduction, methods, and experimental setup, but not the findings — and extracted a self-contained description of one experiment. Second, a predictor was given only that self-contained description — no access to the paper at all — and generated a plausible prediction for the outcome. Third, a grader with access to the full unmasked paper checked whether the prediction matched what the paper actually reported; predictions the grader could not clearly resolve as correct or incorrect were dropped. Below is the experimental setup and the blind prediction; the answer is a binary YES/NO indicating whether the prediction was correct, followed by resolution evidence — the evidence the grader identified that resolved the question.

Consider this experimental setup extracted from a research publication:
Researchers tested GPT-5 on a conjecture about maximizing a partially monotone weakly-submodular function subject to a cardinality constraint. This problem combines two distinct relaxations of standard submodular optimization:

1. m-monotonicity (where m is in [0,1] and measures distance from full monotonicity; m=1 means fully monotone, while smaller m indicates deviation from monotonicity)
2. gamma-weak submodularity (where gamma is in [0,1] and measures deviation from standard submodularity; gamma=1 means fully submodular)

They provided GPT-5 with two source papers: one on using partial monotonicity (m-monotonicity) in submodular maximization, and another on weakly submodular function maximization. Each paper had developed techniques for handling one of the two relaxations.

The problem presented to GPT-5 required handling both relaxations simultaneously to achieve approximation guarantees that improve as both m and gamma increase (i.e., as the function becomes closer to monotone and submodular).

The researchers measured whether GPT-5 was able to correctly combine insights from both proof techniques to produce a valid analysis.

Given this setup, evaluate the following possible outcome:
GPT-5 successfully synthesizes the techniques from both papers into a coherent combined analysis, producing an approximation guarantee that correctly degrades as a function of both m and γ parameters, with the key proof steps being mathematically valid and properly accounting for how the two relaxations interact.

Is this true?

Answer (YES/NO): NO